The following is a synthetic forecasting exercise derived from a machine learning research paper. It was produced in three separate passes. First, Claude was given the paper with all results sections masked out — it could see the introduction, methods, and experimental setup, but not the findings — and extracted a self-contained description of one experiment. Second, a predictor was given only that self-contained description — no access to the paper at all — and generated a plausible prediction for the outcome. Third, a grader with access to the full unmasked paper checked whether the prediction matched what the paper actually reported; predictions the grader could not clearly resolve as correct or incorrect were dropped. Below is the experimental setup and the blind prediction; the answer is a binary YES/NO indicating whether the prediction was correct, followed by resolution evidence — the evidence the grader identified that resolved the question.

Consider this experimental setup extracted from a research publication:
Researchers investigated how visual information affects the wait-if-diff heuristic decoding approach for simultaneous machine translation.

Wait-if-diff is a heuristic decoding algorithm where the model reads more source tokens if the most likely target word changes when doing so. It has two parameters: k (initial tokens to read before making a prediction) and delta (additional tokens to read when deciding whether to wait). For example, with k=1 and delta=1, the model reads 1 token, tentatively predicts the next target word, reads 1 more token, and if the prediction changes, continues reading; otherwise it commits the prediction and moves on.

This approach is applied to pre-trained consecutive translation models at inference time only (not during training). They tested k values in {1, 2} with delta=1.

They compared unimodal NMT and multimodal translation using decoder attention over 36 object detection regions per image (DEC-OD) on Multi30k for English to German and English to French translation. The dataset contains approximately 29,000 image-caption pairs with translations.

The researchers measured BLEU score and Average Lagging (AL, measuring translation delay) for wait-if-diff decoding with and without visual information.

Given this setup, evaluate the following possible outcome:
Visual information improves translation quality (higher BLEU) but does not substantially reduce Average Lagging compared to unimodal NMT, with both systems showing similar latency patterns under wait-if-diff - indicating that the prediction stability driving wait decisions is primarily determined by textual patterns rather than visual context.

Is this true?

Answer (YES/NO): NO